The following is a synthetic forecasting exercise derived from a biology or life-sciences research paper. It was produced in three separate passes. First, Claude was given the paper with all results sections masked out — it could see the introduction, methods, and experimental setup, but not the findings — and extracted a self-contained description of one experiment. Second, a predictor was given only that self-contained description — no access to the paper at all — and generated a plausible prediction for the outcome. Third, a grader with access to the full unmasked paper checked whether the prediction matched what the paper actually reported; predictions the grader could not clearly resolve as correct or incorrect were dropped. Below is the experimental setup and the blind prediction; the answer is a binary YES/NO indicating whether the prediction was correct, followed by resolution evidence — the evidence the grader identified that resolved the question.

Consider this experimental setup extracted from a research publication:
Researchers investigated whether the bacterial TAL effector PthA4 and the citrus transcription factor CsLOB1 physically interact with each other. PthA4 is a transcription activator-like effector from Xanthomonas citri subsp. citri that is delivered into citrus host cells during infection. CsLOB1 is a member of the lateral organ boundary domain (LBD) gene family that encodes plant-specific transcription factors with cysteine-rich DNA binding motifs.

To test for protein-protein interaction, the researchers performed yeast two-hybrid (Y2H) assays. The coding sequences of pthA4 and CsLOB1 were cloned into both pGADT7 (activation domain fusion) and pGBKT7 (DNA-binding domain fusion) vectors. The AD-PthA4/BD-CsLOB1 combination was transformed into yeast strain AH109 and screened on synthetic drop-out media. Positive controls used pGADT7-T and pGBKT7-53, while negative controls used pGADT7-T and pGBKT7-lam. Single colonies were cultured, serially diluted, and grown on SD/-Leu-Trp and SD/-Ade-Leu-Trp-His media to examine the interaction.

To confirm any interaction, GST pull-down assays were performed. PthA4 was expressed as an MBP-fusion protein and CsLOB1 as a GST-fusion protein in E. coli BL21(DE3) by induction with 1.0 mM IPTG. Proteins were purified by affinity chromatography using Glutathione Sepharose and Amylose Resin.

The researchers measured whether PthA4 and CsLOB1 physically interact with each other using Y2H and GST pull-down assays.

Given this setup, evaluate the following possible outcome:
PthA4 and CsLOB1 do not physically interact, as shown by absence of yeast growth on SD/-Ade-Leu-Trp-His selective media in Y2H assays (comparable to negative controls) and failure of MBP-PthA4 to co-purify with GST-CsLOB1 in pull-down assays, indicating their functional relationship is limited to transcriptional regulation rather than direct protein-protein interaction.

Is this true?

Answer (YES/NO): NO